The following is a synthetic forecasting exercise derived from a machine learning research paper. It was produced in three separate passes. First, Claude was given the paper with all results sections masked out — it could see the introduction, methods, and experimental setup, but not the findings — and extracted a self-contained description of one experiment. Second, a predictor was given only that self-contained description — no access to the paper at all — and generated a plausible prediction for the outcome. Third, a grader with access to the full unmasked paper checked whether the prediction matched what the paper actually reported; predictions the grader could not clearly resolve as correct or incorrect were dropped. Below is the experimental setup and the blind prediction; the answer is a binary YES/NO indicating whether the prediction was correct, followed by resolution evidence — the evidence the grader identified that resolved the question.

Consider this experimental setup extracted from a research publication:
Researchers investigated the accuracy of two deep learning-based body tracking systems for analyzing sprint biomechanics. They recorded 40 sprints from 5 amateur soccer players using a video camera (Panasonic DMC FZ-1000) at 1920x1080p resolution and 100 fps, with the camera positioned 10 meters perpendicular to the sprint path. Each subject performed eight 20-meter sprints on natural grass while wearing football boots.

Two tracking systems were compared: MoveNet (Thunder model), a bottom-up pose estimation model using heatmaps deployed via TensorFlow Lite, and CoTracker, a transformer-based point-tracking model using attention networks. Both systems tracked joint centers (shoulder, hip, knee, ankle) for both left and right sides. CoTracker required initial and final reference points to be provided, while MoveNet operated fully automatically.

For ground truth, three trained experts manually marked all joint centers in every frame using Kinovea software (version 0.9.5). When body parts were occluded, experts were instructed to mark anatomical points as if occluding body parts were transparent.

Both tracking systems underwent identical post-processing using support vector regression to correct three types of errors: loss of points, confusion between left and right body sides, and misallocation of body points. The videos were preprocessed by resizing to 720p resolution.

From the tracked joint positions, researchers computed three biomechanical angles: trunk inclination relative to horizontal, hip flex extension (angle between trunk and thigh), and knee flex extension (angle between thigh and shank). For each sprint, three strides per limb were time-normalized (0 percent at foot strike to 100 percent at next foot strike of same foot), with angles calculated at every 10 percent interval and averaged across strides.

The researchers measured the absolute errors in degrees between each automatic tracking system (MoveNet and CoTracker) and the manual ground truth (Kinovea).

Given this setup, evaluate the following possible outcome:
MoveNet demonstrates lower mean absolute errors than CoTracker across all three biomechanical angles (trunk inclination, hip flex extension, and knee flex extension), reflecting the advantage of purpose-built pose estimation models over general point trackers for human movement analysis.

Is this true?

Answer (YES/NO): YES